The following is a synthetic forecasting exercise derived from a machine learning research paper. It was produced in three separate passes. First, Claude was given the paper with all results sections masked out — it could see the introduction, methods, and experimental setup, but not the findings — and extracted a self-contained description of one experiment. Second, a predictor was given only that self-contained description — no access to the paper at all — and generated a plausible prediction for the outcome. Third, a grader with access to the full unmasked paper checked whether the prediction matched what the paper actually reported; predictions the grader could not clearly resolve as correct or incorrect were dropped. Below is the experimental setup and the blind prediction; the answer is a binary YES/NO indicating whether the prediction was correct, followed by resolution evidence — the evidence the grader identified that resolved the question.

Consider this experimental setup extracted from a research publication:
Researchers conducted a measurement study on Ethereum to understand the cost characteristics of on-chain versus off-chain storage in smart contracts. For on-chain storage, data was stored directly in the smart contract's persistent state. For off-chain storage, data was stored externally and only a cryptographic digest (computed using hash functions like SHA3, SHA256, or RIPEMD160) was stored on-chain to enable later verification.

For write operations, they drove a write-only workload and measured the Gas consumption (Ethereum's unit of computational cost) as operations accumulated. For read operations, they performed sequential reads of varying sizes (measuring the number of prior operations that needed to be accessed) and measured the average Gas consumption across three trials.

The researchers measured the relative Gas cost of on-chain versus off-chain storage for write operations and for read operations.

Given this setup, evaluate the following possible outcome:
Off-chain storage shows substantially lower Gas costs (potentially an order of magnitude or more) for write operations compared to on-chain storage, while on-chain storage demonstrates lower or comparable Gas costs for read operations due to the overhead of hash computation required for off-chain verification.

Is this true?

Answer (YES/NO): NO